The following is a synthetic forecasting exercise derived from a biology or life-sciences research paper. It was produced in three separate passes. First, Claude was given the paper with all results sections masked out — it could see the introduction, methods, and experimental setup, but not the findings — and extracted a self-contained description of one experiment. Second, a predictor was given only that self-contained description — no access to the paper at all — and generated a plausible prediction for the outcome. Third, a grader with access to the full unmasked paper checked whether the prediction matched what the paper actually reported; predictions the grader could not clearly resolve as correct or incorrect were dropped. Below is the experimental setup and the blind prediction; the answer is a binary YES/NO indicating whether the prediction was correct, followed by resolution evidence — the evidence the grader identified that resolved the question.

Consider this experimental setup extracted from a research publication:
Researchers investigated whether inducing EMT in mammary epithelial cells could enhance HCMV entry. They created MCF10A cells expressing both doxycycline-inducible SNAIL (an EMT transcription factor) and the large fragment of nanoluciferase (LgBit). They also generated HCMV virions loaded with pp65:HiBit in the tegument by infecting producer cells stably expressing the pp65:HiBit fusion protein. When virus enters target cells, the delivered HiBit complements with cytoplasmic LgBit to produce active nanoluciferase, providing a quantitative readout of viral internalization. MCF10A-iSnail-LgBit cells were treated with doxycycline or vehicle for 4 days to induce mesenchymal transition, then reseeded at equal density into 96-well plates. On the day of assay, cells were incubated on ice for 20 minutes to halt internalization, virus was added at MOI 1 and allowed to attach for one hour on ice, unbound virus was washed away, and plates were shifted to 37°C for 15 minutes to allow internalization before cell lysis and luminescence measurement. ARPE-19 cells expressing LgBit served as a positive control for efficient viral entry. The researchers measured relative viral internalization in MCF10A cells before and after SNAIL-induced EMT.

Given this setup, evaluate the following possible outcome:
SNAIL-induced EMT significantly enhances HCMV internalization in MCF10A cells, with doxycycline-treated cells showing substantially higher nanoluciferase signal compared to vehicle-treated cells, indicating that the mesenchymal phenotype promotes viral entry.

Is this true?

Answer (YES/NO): YES